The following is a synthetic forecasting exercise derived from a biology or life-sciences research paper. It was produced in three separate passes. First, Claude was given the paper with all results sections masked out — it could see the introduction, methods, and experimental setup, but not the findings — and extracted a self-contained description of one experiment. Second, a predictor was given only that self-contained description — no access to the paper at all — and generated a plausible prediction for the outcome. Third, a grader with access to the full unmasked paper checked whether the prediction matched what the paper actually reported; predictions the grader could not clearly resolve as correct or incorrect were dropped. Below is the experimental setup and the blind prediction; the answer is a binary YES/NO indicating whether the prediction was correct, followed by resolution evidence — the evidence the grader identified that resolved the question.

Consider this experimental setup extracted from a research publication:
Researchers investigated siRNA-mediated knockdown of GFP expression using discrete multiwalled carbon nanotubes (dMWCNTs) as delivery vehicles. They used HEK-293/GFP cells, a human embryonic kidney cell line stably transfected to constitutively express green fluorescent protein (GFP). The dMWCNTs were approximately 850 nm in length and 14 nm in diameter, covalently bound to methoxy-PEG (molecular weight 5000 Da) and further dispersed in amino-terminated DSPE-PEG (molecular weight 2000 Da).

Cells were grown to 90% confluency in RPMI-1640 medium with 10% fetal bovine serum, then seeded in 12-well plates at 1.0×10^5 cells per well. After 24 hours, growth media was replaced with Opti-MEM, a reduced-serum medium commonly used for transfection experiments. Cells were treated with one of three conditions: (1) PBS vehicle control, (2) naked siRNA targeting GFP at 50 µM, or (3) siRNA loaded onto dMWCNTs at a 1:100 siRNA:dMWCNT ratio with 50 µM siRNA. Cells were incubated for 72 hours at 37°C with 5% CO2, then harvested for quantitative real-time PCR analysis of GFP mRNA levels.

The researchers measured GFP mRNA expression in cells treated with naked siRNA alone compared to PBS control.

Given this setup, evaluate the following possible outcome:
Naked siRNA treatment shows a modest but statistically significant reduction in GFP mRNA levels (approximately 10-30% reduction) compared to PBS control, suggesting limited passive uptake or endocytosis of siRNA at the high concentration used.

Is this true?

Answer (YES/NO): NO